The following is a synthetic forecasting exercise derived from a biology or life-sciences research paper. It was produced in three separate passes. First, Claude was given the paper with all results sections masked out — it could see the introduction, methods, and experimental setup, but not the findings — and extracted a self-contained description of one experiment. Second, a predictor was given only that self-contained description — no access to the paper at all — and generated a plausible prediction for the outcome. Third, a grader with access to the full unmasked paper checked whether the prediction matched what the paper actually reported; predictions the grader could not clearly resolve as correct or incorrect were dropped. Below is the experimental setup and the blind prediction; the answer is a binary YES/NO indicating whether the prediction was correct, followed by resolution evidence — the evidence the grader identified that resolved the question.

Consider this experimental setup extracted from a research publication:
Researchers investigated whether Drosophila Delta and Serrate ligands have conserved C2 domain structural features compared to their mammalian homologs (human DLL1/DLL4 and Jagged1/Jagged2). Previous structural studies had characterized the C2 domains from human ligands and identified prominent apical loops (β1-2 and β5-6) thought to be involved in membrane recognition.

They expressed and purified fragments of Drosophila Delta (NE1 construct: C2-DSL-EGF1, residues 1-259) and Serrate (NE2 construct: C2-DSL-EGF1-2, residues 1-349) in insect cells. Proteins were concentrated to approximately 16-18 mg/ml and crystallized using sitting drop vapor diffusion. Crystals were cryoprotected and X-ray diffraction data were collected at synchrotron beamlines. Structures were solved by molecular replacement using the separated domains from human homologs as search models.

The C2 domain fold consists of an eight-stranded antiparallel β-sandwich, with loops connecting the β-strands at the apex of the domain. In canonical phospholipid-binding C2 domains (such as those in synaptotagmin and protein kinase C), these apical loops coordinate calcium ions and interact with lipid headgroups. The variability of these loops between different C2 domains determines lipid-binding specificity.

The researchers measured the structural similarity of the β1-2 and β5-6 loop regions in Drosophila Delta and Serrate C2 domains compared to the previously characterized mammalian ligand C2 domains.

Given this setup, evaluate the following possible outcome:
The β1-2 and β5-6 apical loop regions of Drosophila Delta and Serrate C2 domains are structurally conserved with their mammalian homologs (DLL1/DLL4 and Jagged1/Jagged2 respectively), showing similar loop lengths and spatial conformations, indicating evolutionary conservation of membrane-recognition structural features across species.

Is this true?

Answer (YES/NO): NO